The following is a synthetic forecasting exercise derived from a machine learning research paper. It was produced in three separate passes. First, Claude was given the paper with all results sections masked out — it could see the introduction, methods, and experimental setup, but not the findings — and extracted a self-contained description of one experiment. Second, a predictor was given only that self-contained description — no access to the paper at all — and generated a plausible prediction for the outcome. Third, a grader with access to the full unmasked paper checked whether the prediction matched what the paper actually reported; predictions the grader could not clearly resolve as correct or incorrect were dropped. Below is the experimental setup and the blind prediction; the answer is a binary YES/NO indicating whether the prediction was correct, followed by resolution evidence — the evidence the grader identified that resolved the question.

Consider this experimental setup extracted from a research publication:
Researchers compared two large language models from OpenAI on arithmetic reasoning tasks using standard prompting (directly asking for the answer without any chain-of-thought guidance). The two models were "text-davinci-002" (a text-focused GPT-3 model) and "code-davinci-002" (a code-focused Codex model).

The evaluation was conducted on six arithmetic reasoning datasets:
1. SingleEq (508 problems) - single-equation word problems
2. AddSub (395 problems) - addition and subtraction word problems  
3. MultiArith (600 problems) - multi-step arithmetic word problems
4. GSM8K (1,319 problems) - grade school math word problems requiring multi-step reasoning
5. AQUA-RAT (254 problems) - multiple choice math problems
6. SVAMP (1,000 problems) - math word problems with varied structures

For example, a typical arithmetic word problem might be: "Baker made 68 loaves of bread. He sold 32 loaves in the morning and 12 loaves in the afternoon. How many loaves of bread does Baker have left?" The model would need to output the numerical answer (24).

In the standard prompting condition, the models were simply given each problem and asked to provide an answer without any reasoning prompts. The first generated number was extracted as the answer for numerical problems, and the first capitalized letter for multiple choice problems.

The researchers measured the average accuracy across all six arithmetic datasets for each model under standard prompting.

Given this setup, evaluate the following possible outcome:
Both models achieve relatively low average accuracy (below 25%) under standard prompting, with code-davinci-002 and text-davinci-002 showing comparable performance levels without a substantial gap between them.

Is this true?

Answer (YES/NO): NO